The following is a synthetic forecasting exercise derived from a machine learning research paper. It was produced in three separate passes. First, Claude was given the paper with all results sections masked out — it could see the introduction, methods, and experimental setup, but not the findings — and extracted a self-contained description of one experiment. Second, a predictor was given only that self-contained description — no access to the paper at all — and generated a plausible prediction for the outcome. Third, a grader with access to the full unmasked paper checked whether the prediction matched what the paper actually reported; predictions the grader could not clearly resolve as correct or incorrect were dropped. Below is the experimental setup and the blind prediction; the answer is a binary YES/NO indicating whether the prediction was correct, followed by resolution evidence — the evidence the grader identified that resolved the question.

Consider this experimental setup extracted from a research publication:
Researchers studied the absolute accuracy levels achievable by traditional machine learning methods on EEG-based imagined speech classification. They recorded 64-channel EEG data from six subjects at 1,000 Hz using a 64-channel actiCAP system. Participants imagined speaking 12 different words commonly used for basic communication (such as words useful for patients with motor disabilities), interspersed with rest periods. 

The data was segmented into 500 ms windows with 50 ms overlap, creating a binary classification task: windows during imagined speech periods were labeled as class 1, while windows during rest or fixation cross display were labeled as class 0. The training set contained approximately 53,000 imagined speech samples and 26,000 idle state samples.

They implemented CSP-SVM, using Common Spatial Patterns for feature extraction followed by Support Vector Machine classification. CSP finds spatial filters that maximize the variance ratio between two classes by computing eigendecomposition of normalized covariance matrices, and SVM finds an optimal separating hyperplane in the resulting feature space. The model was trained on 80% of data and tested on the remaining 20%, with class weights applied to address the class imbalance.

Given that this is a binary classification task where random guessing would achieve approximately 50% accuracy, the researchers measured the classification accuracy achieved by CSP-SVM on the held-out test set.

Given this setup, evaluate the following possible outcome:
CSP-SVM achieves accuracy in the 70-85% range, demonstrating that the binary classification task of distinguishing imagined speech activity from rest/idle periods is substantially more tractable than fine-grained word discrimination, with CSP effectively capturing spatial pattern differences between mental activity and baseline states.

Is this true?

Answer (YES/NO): NO